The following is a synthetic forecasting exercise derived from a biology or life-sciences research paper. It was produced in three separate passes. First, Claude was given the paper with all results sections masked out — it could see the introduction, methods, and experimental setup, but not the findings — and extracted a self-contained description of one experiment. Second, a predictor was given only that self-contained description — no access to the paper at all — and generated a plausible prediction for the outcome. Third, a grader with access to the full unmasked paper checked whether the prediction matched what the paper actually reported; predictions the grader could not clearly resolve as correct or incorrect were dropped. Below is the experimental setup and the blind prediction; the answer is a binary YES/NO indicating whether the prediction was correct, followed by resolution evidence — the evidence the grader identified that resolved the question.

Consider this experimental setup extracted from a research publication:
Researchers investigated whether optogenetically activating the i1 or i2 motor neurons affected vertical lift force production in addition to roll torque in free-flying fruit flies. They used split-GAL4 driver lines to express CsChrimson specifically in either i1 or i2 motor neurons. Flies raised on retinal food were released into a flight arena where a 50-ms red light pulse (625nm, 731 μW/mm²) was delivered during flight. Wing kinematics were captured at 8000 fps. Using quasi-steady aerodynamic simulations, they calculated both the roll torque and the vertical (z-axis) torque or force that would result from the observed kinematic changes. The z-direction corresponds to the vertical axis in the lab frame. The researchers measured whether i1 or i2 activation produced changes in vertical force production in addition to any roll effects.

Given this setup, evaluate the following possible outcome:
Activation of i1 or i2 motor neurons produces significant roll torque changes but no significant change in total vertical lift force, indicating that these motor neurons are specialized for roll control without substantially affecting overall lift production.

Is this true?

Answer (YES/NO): NO